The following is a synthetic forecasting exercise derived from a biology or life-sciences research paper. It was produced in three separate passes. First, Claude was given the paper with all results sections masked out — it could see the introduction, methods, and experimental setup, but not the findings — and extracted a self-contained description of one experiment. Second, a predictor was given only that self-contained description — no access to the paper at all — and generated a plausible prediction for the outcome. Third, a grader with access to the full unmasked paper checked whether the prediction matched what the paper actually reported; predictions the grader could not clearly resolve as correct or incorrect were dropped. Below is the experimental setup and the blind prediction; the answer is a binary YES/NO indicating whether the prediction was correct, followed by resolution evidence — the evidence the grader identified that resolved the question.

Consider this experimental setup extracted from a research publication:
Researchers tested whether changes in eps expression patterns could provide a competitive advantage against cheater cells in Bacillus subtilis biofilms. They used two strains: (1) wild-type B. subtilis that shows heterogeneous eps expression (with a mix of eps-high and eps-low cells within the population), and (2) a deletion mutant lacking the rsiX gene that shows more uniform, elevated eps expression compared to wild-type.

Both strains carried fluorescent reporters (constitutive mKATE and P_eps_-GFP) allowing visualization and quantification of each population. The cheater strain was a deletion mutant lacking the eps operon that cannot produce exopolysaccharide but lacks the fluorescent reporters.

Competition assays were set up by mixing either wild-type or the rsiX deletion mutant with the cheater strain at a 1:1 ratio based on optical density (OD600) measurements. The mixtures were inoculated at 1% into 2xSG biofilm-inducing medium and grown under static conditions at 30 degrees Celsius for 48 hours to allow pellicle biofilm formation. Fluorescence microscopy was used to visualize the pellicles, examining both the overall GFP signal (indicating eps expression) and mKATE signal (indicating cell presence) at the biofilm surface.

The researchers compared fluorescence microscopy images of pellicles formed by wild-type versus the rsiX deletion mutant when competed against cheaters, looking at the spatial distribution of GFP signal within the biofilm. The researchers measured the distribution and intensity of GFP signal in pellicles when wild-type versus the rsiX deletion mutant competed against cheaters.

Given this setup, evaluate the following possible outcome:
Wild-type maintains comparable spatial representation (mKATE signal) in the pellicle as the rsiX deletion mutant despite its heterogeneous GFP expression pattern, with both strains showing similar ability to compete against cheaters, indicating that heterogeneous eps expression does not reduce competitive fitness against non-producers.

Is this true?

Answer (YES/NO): NO